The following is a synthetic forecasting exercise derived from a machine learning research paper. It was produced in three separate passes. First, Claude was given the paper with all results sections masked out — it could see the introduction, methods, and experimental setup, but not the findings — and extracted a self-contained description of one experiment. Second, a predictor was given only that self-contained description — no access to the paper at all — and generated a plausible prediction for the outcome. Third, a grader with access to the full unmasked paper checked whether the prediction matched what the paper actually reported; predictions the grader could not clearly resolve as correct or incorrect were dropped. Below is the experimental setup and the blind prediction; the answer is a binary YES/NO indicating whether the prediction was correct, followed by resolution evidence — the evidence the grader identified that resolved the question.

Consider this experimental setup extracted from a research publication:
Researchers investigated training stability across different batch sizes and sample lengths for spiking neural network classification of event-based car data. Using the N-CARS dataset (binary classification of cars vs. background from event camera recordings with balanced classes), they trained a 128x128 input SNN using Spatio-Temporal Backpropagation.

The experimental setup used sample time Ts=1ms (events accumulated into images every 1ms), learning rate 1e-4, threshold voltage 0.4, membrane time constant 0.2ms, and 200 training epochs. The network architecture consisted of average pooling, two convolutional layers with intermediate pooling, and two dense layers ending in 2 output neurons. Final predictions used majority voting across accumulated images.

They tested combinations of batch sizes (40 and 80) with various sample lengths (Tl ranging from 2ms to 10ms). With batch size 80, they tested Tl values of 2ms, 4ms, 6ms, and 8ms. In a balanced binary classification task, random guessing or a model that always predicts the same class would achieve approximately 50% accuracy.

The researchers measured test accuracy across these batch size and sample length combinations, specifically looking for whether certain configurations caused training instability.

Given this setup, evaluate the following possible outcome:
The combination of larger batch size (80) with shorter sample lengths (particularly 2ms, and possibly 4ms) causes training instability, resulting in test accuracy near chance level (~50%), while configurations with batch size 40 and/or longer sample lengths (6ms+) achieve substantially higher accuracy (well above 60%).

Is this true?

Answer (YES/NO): NO